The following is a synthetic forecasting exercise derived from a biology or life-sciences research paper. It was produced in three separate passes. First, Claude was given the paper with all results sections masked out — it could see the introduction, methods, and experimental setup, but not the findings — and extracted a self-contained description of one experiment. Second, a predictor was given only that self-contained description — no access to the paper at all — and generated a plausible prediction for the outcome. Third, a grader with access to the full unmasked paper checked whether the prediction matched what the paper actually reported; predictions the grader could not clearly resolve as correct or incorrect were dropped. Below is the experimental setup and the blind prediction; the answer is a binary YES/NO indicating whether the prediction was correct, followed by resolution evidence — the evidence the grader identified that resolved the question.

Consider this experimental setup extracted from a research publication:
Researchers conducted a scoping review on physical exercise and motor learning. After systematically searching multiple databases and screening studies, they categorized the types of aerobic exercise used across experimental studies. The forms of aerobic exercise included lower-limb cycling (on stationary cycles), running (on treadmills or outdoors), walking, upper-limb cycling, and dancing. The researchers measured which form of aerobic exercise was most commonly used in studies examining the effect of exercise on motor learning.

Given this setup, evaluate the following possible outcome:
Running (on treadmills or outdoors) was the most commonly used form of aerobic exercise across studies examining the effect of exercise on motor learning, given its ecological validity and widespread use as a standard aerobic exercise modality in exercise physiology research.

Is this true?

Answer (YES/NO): NO